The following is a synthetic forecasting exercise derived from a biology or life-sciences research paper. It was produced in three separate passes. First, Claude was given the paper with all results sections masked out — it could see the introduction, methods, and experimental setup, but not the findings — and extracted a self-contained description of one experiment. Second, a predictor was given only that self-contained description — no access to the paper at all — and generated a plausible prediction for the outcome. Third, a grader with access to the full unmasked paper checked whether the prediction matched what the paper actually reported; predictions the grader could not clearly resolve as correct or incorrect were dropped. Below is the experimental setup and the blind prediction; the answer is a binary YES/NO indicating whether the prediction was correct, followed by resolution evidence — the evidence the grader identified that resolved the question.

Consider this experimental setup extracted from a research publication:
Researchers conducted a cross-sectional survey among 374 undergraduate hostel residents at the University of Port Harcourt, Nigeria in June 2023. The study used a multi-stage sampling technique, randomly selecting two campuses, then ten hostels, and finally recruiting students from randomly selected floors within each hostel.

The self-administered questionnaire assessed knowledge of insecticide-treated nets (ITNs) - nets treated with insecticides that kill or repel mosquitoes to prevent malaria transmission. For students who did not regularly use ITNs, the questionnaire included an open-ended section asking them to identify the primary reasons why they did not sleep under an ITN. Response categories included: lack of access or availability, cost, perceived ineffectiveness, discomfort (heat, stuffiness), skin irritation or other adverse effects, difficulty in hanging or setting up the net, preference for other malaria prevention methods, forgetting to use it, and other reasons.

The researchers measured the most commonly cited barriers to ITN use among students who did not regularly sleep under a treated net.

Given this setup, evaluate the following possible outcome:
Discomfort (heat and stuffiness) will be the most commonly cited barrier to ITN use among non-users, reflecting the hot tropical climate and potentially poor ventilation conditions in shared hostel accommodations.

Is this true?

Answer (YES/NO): NO